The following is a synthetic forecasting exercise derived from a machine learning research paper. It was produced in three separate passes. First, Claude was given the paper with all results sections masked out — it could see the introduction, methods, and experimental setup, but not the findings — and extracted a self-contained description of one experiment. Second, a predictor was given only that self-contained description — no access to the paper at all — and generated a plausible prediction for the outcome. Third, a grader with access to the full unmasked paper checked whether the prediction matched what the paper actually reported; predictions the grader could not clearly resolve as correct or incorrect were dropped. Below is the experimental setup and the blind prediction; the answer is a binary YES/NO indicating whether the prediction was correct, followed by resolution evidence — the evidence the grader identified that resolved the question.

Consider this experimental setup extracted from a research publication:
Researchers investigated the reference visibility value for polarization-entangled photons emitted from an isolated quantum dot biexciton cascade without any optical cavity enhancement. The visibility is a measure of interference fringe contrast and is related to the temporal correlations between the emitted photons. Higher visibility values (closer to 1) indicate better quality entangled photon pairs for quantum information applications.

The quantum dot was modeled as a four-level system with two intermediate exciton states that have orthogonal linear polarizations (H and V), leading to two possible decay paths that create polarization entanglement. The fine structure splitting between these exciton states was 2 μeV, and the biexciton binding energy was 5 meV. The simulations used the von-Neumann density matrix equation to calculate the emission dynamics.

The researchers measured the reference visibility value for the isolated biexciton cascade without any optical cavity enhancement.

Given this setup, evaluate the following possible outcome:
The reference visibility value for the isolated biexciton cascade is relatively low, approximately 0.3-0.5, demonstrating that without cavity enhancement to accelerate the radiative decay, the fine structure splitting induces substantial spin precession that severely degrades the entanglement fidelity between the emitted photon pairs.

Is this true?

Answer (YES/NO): NO